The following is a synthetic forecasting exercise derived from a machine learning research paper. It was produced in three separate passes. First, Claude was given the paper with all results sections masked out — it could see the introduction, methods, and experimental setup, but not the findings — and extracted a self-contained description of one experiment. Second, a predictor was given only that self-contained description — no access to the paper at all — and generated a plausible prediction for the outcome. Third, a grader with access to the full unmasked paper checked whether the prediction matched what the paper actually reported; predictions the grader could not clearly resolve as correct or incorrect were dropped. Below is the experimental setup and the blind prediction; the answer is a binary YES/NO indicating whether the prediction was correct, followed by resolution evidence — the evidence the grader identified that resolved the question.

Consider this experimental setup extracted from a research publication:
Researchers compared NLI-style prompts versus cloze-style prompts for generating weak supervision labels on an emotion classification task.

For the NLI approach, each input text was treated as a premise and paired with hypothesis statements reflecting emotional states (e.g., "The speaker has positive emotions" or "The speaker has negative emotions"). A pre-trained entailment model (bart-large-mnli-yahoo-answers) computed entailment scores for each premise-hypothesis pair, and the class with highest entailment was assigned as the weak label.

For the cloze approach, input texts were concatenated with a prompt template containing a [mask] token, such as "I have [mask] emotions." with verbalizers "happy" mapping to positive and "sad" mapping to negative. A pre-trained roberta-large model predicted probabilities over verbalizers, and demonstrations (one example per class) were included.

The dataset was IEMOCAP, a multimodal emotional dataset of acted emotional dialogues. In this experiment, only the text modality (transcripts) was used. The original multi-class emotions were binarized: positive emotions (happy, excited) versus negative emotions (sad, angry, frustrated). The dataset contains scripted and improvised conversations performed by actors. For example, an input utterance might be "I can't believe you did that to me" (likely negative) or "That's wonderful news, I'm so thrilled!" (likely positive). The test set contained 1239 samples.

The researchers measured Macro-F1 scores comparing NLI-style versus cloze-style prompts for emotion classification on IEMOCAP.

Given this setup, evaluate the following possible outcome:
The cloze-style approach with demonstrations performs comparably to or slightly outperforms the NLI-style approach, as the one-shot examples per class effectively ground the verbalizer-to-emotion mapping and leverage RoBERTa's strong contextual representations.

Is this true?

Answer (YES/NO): YES